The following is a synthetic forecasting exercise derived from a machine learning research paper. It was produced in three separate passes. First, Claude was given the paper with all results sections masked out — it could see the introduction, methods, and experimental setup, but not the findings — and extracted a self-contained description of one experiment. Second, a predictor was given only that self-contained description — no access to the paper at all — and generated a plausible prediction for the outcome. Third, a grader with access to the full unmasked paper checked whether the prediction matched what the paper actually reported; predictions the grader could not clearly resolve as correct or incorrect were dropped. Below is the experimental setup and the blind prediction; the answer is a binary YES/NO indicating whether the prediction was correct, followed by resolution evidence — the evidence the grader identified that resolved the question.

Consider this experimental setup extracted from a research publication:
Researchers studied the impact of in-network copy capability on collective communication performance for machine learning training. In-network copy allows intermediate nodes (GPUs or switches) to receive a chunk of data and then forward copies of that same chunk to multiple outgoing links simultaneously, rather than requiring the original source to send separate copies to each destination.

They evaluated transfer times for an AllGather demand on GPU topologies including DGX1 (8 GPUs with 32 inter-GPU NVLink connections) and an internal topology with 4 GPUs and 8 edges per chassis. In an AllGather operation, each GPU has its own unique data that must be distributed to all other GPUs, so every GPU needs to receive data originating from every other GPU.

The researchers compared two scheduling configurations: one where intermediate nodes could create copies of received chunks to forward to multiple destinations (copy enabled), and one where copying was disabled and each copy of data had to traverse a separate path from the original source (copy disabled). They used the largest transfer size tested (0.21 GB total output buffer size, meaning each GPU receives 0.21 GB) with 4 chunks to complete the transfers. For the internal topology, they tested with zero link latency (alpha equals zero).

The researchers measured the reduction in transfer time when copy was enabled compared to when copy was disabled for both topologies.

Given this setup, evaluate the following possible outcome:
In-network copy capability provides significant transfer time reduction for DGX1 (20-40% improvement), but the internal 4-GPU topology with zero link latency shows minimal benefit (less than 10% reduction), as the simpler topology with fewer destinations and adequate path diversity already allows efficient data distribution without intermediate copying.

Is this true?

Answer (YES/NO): NO